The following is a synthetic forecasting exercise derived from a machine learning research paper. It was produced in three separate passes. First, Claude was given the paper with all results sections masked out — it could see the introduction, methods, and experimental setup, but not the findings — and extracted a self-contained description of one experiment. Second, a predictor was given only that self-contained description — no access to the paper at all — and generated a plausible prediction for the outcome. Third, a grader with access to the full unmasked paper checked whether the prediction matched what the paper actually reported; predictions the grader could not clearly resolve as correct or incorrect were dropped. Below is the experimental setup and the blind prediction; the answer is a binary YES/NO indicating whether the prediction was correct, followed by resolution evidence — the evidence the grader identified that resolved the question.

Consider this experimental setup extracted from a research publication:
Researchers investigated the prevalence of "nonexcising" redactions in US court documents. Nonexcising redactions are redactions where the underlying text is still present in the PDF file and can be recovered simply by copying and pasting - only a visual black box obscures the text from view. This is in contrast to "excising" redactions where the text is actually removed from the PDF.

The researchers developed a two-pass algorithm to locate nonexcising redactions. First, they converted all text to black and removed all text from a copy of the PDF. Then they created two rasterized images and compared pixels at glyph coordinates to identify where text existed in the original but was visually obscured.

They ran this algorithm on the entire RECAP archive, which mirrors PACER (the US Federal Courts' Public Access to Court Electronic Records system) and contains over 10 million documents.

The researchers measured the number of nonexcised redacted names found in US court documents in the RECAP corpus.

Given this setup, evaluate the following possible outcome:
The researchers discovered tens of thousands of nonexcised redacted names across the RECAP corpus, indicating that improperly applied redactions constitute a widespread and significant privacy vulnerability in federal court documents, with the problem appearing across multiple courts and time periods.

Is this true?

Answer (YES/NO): NO